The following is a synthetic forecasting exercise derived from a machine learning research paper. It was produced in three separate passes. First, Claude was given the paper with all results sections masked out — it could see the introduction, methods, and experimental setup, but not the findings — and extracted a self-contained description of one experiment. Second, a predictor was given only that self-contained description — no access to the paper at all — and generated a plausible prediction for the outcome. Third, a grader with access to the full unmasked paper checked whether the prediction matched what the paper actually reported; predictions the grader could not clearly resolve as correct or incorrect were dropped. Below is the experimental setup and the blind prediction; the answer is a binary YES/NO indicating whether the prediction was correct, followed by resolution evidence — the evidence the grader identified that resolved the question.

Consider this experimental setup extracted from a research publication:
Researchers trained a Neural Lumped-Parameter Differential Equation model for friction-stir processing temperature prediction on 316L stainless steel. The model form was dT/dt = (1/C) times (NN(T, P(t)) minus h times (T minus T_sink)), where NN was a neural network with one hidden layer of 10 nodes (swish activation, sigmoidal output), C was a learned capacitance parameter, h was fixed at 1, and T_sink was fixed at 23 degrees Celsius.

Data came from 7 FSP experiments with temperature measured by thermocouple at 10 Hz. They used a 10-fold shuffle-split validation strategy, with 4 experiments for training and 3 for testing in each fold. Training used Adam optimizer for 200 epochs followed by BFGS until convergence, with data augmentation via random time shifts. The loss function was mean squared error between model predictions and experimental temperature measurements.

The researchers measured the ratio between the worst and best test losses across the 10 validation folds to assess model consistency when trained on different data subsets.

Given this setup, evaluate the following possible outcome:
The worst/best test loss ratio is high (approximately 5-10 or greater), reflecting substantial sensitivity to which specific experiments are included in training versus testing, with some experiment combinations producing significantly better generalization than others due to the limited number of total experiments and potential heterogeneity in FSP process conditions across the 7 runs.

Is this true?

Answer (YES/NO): NO